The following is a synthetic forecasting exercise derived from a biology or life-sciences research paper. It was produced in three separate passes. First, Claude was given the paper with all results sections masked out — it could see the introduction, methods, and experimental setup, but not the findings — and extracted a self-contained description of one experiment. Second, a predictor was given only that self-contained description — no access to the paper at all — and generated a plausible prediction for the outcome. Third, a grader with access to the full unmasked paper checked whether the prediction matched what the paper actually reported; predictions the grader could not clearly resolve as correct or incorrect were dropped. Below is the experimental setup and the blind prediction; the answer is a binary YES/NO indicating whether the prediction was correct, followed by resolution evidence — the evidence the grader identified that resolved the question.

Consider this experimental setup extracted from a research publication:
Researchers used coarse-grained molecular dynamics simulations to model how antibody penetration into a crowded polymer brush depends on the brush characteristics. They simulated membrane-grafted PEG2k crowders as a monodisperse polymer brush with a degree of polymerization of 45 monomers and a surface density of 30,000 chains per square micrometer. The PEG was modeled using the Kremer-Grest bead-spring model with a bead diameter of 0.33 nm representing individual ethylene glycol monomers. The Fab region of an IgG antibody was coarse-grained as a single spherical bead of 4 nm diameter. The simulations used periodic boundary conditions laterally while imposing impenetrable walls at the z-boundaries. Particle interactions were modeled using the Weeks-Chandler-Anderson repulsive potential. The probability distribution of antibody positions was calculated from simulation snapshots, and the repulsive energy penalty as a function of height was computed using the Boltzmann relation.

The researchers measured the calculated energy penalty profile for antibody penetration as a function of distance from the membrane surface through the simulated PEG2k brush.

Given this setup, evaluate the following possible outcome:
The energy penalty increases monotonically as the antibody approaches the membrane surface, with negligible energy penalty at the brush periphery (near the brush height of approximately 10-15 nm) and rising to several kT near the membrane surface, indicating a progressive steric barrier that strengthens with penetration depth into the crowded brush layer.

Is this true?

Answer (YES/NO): NO